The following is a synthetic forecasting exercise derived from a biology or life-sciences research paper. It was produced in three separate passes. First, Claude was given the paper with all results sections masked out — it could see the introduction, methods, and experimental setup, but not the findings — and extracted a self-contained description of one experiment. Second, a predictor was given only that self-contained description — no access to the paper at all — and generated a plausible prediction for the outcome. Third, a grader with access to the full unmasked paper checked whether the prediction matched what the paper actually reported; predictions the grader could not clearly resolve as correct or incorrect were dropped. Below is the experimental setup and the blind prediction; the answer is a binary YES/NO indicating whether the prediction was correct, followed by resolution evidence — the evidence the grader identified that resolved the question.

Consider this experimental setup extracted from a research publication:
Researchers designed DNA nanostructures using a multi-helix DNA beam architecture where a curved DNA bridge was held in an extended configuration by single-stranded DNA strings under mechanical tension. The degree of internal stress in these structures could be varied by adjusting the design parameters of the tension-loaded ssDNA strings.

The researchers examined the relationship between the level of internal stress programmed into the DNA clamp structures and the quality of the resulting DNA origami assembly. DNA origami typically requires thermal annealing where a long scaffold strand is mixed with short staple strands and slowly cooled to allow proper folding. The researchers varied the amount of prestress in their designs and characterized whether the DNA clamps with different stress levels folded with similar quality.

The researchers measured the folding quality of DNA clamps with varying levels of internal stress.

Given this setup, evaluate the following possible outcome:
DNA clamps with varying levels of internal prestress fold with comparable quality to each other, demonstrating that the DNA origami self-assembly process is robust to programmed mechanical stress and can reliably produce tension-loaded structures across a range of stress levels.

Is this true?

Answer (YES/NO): NO